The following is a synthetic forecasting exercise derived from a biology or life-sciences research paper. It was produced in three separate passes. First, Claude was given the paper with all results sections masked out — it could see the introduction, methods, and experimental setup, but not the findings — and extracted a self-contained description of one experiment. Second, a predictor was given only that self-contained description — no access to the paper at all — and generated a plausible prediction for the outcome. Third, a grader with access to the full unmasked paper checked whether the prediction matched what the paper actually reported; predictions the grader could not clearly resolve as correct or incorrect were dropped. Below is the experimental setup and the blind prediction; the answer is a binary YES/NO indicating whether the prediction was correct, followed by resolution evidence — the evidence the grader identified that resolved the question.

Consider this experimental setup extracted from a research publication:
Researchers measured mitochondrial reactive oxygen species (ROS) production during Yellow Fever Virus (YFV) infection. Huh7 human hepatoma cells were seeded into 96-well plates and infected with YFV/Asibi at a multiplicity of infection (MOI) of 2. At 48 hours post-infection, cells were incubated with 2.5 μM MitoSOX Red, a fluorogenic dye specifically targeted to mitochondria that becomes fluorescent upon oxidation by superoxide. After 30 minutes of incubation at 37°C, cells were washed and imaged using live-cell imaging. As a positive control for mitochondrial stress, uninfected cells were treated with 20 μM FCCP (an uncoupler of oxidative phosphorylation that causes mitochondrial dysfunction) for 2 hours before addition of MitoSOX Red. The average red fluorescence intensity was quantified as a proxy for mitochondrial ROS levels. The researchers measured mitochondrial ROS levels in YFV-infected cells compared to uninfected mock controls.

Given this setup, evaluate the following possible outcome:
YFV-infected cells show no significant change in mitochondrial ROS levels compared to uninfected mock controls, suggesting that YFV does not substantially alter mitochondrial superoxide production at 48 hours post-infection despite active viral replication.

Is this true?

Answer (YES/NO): NO